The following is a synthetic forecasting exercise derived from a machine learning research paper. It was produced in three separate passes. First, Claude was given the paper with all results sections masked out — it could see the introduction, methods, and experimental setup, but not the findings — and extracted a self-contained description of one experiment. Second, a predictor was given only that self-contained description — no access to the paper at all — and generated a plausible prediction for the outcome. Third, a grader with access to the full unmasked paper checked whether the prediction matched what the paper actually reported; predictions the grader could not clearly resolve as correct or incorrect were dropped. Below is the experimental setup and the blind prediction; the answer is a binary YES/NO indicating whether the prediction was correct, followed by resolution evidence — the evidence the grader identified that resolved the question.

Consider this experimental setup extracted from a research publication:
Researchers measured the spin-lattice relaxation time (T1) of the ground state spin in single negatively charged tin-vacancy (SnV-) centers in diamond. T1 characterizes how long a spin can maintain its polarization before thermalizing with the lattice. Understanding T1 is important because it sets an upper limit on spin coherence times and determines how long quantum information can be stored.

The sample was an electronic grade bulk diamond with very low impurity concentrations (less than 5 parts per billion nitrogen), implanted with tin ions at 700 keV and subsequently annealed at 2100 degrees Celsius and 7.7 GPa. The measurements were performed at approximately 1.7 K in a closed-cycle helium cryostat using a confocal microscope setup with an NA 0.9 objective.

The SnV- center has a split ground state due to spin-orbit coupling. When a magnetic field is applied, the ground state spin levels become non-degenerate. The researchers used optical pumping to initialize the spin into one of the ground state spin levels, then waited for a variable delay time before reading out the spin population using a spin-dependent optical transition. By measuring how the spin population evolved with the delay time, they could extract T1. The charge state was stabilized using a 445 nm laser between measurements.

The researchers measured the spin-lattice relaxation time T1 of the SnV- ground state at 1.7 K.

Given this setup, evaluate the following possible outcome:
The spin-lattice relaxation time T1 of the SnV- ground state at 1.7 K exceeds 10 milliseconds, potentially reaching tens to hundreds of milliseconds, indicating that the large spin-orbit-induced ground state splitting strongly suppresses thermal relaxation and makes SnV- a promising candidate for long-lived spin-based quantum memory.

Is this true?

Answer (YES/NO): YES